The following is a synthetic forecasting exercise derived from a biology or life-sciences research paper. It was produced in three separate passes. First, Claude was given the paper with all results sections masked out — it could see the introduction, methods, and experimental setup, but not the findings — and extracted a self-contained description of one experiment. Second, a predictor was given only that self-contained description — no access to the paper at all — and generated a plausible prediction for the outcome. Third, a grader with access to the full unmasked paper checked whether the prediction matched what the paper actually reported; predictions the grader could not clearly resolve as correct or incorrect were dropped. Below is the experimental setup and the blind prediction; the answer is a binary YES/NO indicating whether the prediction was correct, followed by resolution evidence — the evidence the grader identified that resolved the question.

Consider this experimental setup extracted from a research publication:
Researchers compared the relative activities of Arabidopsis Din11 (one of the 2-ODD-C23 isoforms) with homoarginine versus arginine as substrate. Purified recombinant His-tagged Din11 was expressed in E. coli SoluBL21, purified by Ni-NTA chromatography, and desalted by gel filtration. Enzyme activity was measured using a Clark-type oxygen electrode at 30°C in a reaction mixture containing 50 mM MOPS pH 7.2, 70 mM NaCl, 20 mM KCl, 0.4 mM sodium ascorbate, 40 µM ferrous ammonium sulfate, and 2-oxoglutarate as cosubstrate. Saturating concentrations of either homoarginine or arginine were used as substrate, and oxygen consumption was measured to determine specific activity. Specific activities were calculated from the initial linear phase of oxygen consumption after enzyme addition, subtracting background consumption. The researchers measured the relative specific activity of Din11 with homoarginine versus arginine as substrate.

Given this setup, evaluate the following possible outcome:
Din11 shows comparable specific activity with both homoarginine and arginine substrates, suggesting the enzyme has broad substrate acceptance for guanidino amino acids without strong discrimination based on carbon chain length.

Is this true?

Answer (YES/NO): NO